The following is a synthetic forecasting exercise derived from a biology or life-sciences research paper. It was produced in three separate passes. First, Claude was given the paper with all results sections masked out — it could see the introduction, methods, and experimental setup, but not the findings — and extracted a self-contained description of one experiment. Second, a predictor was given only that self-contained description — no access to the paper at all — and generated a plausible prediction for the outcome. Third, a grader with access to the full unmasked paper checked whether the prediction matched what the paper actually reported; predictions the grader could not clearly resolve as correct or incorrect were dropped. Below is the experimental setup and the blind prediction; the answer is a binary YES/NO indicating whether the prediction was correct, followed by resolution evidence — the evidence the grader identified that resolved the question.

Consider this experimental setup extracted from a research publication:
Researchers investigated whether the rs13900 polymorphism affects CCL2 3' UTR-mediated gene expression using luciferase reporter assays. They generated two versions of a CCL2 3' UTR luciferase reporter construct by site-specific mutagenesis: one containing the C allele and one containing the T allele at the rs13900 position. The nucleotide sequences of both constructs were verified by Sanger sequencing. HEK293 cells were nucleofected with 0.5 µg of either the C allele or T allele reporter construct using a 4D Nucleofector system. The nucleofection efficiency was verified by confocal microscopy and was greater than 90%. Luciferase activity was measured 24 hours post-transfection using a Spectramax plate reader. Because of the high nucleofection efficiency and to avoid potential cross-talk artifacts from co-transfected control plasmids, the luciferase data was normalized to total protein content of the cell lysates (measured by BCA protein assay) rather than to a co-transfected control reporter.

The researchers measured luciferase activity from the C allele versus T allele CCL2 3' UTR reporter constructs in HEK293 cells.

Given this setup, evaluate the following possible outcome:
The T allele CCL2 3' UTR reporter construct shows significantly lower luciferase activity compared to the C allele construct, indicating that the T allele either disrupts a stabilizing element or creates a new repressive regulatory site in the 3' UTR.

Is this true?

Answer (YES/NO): NO